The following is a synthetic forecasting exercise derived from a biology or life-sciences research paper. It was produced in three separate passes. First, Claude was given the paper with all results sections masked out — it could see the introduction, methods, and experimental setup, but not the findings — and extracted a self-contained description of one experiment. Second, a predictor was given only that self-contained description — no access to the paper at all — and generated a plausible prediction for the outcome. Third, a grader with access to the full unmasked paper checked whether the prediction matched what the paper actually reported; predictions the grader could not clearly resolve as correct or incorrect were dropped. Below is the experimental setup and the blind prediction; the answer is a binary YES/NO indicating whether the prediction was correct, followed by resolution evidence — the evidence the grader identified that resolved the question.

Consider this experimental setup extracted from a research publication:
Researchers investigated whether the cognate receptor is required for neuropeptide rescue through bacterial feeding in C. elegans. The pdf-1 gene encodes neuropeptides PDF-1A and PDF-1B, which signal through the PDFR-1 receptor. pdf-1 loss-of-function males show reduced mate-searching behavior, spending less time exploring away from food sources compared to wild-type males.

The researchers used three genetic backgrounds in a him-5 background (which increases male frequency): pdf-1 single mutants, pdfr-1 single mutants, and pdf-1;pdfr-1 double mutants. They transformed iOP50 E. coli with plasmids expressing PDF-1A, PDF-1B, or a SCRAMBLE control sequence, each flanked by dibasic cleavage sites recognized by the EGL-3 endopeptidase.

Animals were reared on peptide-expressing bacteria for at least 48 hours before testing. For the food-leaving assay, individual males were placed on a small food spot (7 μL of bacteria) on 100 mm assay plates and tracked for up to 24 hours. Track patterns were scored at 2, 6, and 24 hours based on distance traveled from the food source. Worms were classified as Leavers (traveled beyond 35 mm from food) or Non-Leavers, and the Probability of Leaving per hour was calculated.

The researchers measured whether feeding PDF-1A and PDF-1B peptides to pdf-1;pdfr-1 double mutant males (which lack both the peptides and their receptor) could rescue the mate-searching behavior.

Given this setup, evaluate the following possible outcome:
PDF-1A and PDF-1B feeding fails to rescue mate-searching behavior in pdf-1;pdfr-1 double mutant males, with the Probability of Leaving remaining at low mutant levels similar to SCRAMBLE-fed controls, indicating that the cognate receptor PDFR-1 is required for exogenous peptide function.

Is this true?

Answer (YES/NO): NO